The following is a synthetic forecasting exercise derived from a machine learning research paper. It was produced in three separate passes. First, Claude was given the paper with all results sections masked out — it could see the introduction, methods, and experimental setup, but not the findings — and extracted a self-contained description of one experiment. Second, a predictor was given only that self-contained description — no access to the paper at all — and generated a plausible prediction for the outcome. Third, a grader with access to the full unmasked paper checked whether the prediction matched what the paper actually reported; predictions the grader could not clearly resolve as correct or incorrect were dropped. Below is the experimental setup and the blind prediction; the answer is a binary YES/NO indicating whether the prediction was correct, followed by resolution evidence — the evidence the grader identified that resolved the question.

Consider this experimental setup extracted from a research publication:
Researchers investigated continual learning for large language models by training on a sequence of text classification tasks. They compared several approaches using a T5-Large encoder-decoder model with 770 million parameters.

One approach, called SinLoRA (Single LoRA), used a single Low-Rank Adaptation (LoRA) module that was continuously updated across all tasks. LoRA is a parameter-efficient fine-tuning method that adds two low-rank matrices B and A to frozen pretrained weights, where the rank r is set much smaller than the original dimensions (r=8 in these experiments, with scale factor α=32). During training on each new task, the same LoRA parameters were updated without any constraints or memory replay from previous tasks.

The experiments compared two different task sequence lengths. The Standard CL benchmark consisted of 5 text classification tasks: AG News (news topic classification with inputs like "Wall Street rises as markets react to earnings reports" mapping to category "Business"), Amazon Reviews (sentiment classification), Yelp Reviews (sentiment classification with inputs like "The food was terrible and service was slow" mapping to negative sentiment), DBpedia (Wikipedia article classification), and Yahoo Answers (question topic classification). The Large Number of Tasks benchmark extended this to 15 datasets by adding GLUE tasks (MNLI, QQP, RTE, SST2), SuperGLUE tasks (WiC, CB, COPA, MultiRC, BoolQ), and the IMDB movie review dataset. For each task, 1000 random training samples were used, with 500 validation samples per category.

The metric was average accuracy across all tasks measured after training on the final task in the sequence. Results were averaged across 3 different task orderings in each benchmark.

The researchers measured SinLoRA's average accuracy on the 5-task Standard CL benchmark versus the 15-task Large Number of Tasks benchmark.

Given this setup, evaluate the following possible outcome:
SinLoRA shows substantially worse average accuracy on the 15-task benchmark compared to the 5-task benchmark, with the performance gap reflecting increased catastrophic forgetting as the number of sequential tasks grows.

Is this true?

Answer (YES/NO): YES